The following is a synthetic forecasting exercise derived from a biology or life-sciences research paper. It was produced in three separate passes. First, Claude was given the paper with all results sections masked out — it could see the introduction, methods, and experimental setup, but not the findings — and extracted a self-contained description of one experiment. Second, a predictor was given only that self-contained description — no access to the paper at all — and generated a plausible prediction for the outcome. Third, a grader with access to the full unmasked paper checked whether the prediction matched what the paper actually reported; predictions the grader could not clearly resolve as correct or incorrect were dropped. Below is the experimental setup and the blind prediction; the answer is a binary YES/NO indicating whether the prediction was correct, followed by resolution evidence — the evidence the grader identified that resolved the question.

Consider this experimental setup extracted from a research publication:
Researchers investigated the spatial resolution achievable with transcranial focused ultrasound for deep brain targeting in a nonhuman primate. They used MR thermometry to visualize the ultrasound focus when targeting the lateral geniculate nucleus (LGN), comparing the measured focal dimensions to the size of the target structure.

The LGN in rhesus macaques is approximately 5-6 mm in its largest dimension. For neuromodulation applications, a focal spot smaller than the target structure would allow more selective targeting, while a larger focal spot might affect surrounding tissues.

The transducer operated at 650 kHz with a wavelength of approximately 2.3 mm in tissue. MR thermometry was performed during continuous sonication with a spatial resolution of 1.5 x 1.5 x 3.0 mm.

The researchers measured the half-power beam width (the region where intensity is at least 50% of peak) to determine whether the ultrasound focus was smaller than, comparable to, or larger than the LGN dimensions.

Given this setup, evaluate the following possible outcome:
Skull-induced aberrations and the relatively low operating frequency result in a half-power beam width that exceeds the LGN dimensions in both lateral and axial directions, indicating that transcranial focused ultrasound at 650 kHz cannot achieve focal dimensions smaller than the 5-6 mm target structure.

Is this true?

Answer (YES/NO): NO